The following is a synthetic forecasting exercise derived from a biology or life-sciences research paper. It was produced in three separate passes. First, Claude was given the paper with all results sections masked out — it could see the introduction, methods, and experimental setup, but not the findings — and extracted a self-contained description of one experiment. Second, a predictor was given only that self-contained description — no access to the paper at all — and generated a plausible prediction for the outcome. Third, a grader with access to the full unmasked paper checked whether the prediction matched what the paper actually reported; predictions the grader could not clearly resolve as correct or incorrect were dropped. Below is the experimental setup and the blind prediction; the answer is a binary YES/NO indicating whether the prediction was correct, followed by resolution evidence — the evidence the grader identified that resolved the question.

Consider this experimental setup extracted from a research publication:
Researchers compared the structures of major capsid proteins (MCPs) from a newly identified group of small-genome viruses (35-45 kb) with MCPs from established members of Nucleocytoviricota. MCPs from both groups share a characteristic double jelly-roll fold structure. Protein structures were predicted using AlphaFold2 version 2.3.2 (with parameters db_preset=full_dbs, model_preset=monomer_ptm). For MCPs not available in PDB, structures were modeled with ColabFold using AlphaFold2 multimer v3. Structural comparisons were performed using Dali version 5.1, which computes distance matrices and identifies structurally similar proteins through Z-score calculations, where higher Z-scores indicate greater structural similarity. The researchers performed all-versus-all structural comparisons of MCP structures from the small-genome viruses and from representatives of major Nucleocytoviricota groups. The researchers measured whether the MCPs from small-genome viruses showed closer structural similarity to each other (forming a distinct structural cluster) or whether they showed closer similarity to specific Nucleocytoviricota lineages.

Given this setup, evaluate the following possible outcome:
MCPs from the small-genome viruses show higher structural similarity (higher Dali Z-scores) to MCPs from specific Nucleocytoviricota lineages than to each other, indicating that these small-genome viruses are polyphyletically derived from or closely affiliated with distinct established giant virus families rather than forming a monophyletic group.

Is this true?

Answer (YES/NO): NO